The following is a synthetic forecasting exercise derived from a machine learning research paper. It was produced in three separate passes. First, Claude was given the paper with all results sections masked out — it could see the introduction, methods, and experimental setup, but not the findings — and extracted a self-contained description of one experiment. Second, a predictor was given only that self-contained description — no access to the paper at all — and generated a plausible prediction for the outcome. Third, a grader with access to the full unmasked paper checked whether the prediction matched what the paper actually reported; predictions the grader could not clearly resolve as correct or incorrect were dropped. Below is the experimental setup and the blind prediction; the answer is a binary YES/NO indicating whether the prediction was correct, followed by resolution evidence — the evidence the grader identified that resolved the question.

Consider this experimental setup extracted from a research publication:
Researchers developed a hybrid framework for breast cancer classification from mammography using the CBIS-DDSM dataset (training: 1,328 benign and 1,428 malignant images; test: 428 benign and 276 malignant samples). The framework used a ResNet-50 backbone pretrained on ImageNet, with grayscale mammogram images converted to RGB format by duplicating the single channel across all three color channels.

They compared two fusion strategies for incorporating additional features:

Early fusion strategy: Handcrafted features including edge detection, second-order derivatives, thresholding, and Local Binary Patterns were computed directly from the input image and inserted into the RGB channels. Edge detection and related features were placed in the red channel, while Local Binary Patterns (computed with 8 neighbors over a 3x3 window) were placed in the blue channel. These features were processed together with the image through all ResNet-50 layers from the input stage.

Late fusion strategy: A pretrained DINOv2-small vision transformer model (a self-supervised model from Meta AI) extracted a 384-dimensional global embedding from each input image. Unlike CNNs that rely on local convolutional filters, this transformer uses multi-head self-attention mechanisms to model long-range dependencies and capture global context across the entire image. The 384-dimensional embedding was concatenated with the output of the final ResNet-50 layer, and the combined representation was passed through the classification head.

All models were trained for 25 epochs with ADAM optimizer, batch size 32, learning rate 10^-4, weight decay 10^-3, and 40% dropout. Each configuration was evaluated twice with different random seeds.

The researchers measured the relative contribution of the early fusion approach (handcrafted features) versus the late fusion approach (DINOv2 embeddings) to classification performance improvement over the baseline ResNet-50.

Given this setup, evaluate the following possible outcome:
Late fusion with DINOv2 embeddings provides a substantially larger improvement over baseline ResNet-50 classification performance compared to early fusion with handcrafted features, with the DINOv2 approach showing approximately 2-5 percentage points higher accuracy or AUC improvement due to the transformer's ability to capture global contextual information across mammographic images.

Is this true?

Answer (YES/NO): NO